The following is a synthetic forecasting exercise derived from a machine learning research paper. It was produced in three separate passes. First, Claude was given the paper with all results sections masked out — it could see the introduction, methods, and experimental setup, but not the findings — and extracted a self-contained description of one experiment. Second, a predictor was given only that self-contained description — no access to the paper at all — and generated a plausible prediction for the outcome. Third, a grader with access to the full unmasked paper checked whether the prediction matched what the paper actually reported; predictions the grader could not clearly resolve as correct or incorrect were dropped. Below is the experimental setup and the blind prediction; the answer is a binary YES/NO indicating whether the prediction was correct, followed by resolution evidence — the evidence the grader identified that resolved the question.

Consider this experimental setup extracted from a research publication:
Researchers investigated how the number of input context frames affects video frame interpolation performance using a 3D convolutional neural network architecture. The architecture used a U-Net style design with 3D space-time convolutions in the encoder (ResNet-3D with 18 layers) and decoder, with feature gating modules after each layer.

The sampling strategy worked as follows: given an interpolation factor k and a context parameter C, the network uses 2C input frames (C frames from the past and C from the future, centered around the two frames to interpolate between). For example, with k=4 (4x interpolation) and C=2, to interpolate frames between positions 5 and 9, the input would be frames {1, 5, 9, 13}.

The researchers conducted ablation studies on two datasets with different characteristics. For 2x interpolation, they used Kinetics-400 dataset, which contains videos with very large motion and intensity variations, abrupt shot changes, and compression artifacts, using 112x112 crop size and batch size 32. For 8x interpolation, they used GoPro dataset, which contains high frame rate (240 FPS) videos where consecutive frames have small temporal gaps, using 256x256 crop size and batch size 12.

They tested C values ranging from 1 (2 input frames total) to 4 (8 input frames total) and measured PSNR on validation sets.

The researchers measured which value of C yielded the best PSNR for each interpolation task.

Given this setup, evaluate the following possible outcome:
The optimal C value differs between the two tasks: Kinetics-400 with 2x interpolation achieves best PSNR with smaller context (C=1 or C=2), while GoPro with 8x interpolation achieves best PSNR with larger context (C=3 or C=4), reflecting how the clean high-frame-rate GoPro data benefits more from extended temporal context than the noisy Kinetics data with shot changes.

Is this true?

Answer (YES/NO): YES